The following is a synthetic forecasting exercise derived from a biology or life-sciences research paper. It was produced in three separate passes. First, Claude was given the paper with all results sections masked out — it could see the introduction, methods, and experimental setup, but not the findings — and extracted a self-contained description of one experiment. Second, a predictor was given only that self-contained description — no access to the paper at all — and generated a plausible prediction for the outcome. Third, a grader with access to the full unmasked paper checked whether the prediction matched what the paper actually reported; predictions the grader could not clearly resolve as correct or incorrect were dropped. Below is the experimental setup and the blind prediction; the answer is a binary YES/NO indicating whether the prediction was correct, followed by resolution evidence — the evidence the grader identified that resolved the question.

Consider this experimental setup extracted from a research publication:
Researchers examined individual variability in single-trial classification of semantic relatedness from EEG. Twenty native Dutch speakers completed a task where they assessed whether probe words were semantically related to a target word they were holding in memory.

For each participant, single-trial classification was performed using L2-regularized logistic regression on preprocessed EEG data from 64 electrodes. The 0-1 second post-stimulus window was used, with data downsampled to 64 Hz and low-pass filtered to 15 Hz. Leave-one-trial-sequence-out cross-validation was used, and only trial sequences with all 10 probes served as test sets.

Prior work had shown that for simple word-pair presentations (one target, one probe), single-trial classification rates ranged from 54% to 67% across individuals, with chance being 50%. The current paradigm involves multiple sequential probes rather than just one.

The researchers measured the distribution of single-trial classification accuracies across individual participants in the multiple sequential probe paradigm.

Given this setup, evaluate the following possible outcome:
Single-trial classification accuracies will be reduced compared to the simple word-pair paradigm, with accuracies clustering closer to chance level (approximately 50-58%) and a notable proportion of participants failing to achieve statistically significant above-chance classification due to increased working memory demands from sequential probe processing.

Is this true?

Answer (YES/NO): NO